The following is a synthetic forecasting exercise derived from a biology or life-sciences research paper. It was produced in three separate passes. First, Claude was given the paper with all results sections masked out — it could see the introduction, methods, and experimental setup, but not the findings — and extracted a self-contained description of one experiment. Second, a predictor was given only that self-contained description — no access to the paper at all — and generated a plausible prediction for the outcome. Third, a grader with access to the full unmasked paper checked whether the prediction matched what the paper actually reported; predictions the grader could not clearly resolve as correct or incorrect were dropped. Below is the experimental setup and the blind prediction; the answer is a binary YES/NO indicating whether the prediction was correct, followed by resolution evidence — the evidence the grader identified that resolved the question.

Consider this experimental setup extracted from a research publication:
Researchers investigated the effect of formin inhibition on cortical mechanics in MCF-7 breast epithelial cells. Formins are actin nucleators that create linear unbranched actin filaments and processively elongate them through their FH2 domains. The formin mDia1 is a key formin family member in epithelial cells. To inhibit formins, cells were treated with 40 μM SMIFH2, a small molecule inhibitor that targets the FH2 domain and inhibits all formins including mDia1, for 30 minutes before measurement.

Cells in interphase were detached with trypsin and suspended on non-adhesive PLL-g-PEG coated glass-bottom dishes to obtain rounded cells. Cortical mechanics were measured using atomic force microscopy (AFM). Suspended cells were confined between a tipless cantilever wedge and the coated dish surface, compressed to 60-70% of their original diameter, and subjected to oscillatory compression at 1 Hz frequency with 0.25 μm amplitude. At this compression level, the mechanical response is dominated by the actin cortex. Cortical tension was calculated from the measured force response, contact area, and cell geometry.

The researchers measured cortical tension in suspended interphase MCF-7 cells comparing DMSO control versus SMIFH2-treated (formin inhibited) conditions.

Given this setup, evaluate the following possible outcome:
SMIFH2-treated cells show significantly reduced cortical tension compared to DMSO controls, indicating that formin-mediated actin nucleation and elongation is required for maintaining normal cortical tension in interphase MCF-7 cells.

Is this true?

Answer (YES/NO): YES